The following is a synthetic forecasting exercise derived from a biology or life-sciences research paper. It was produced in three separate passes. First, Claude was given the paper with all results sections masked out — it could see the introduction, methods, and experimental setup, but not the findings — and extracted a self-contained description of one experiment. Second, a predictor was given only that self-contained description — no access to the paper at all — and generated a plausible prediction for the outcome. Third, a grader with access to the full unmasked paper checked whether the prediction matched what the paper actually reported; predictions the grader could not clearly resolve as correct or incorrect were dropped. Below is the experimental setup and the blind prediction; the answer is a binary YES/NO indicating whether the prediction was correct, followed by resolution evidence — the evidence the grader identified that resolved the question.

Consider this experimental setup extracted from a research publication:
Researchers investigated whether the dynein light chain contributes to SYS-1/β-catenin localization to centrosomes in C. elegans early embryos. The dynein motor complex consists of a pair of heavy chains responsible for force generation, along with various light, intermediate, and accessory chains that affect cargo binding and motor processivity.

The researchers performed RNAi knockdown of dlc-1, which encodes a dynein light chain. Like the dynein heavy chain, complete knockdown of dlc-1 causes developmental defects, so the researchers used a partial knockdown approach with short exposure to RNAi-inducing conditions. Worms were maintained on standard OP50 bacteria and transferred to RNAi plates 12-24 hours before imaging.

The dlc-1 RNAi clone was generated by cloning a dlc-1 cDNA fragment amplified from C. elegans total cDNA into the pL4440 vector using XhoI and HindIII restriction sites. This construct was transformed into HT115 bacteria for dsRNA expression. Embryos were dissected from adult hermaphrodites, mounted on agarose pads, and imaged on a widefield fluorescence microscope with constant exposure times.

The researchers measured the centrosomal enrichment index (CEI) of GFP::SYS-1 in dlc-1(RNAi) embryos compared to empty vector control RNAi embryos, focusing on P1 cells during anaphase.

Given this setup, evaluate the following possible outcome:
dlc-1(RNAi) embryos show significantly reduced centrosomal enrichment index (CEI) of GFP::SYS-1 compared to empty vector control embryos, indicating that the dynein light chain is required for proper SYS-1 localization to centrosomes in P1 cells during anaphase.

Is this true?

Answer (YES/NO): YES